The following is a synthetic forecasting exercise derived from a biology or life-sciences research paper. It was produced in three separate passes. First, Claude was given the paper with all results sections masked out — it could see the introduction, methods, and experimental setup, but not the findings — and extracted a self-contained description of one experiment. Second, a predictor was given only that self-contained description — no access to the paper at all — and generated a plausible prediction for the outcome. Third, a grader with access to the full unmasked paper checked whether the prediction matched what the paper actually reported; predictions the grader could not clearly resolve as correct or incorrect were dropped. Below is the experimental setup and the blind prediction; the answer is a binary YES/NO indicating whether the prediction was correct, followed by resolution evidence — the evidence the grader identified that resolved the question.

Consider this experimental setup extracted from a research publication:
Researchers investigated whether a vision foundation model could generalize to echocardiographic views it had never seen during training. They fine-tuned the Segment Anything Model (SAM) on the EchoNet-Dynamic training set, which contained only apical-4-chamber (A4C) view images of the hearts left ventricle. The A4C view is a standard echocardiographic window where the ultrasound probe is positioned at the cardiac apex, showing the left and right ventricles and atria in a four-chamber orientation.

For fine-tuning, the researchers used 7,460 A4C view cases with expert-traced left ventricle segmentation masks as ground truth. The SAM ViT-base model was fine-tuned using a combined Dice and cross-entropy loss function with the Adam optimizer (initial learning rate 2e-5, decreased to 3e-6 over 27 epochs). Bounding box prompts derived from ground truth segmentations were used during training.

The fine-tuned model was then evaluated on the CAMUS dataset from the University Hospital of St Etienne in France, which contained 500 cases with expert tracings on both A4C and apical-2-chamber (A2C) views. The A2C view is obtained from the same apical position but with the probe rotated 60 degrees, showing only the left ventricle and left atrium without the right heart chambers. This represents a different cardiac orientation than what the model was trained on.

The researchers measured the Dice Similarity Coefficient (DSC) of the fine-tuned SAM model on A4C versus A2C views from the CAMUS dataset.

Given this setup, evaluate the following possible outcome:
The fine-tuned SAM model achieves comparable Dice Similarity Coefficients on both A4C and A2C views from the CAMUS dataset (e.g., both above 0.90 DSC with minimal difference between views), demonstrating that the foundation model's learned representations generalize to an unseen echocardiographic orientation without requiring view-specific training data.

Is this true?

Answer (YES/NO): NO